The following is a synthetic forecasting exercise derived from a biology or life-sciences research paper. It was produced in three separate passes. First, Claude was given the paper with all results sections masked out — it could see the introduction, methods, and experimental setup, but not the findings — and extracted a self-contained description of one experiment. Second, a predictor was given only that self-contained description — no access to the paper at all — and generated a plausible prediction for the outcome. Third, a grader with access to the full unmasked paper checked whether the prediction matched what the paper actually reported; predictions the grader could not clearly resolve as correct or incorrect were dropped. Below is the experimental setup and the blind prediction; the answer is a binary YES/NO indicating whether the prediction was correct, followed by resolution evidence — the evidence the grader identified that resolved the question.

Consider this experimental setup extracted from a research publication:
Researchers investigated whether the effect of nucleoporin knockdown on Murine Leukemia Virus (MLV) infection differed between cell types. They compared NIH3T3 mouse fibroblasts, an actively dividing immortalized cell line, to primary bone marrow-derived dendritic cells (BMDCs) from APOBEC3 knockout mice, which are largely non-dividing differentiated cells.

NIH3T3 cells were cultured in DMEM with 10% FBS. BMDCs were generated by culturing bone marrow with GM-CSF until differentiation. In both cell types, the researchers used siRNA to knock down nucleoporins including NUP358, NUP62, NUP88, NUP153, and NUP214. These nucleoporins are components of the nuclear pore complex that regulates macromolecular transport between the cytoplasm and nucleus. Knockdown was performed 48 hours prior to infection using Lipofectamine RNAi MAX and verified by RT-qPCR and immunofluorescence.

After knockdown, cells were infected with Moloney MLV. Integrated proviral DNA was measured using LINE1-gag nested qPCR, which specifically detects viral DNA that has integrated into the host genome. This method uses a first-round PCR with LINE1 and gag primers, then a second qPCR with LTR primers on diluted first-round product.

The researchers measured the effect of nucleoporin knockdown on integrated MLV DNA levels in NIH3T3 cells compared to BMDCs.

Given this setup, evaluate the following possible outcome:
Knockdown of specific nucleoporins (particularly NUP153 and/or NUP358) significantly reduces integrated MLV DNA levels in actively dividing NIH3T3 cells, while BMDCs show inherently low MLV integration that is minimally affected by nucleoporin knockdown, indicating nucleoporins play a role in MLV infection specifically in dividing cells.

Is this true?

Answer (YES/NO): NO